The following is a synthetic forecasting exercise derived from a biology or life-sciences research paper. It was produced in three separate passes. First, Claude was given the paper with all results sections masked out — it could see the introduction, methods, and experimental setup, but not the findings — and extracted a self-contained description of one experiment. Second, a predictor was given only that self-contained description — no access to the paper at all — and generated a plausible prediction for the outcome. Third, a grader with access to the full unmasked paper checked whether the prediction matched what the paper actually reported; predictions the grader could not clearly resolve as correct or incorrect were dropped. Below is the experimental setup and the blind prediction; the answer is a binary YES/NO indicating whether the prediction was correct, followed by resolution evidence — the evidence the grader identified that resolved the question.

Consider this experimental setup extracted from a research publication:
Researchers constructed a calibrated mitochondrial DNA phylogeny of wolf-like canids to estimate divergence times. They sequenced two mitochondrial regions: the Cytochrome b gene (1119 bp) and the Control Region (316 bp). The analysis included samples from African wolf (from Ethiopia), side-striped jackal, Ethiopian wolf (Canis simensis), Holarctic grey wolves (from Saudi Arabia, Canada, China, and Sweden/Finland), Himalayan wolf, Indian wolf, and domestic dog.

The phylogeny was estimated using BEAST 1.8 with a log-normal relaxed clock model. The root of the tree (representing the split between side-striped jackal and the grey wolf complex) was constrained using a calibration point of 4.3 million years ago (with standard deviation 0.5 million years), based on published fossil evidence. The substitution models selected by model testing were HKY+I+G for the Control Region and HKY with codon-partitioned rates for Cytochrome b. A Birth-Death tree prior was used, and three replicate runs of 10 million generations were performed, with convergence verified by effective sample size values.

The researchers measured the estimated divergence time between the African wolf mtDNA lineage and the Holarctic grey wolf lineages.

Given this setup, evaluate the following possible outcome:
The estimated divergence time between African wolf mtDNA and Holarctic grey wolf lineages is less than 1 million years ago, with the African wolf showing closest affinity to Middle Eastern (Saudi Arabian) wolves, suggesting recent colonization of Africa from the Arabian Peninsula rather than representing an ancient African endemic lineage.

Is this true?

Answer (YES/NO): NO